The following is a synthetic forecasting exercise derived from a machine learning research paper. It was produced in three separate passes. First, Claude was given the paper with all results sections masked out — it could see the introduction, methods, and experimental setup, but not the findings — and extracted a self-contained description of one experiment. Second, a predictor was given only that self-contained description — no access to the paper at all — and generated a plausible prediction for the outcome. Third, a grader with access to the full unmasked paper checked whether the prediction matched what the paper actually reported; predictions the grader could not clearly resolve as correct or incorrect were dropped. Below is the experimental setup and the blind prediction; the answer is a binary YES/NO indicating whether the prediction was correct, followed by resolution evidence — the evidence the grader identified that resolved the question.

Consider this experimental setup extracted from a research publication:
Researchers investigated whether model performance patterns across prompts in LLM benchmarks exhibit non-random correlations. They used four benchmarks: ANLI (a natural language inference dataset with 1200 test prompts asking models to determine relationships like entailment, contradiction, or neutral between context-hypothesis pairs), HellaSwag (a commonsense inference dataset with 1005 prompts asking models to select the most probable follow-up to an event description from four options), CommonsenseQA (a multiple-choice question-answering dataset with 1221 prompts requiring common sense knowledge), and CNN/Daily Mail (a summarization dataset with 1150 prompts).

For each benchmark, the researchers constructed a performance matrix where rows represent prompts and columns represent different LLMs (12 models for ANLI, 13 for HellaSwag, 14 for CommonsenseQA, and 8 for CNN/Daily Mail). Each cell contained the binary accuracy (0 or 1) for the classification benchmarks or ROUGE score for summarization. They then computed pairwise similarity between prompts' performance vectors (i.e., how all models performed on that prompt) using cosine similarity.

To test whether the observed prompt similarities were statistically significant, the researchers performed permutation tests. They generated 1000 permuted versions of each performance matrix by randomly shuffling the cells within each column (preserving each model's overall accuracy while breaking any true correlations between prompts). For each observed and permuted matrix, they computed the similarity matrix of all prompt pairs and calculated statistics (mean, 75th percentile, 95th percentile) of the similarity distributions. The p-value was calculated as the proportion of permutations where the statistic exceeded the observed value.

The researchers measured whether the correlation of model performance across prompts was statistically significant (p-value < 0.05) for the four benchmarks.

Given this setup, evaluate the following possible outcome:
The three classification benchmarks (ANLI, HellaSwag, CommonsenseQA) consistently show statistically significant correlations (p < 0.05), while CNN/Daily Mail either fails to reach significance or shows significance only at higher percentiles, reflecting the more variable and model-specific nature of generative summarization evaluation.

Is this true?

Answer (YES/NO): NO